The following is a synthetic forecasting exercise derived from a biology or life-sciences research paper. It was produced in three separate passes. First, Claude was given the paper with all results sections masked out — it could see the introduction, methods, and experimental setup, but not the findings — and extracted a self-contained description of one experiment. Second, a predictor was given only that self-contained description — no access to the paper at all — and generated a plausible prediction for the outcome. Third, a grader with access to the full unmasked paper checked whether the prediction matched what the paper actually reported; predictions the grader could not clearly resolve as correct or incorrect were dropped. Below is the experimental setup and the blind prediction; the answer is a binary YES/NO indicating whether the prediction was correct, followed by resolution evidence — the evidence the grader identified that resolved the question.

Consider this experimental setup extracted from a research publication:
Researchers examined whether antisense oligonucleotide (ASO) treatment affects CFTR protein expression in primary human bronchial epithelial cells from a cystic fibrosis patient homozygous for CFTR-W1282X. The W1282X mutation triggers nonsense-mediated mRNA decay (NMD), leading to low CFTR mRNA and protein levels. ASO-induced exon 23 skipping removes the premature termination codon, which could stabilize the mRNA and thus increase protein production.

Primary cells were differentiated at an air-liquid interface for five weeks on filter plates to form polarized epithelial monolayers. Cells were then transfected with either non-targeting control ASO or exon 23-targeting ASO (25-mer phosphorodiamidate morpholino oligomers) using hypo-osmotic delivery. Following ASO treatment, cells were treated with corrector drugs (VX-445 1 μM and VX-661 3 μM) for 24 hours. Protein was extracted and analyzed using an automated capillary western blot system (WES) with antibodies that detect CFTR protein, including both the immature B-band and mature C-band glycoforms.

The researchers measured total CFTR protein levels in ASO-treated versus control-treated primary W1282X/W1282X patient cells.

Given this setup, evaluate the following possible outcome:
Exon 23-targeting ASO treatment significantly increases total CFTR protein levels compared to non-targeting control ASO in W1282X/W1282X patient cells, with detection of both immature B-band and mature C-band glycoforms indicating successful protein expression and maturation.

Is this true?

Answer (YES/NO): YES